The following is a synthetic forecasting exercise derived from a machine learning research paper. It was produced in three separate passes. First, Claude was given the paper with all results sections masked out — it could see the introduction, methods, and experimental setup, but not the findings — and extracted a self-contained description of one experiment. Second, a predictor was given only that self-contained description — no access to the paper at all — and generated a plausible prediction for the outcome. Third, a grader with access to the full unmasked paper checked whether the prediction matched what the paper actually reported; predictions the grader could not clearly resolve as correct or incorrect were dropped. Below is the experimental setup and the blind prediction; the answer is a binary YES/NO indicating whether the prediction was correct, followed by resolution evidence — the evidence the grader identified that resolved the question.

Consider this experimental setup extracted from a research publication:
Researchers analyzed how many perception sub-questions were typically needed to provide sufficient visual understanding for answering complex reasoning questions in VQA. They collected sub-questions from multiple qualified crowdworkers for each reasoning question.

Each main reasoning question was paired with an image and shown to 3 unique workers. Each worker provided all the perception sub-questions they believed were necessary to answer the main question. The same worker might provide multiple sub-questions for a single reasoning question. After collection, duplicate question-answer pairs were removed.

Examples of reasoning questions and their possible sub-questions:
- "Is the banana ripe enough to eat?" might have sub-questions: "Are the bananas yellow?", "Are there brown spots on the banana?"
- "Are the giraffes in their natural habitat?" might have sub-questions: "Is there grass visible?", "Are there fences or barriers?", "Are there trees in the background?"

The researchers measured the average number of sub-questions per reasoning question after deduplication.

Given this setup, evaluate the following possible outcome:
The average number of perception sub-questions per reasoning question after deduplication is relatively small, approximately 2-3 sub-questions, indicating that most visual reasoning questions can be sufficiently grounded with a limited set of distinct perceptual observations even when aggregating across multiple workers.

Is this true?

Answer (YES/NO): YES